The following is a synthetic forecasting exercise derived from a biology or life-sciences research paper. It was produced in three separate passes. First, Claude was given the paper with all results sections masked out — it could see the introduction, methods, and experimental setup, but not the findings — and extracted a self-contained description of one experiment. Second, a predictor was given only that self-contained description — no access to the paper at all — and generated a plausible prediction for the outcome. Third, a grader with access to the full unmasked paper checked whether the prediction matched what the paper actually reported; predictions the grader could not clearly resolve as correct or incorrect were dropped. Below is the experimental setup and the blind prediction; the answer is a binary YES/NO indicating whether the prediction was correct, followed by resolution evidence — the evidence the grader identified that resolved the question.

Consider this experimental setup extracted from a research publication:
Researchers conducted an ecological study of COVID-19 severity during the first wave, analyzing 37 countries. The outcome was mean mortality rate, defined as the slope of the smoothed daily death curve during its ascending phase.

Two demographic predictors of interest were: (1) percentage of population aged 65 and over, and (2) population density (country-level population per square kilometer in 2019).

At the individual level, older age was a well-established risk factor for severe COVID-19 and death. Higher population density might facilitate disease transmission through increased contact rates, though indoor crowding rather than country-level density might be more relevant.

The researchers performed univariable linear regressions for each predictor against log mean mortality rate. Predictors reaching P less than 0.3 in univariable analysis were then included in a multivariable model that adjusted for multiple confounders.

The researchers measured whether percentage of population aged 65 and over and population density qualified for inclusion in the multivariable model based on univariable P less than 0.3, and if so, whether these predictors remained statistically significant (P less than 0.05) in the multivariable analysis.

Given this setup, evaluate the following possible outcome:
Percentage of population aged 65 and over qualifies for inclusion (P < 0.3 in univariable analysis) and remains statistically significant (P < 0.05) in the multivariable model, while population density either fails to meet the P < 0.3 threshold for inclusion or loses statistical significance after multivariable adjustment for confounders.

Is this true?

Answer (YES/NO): NO